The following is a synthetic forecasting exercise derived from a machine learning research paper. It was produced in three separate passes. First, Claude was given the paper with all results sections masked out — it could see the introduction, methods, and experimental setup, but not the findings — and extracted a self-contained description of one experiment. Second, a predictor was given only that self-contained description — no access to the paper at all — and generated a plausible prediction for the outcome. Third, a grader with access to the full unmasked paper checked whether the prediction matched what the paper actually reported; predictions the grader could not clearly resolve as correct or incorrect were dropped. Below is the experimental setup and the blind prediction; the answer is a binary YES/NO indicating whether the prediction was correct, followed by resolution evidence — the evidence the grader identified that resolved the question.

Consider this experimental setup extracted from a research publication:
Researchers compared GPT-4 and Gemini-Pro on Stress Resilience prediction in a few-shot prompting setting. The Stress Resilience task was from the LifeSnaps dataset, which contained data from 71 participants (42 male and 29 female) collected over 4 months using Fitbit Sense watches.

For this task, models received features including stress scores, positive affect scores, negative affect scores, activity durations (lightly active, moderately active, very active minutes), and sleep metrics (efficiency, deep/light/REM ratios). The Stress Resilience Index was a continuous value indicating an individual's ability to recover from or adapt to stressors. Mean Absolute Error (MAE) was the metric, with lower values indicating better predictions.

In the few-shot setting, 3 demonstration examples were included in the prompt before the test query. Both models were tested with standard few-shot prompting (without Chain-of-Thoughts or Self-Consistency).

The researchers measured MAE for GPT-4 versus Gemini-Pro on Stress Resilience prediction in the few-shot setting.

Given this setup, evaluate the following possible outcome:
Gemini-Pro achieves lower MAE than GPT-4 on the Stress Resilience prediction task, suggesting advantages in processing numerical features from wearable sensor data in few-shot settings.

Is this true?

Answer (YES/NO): NO